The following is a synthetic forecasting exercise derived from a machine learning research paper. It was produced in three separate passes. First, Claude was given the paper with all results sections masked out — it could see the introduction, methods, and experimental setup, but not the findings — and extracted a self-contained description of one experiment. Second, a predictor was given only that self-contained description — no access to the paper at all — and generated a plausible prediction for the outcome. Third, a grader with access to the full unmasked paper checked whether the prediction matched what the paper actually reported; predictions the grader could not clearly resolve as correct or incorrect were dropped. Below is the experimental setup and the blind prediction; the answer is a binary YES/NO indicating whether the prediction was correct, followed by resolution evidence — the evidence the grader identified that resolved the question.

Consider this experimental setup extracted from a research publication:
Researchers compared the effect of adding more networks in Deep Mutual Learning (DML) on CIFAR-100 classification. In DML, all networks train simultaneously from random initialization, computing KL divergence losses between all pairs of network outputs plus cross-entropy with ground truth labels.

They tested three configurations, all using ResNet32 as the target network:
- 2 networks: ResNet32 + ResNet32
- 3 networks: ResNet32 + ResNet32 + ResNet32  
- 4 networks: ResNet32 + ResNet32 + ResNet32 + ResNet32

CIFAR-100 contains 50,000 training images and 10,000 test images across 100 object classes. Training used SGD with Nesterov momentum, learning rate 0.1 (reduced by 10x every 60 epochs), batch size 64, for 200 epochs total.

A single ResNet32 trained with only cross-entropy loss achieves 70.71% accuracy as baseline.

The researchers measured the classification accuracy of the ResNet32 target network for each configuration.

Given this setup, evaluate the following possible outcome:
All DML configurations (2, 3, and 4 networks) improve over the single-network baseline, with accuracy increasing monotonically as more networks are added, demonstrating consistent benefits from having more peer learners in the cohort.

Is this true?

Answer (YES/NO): YES